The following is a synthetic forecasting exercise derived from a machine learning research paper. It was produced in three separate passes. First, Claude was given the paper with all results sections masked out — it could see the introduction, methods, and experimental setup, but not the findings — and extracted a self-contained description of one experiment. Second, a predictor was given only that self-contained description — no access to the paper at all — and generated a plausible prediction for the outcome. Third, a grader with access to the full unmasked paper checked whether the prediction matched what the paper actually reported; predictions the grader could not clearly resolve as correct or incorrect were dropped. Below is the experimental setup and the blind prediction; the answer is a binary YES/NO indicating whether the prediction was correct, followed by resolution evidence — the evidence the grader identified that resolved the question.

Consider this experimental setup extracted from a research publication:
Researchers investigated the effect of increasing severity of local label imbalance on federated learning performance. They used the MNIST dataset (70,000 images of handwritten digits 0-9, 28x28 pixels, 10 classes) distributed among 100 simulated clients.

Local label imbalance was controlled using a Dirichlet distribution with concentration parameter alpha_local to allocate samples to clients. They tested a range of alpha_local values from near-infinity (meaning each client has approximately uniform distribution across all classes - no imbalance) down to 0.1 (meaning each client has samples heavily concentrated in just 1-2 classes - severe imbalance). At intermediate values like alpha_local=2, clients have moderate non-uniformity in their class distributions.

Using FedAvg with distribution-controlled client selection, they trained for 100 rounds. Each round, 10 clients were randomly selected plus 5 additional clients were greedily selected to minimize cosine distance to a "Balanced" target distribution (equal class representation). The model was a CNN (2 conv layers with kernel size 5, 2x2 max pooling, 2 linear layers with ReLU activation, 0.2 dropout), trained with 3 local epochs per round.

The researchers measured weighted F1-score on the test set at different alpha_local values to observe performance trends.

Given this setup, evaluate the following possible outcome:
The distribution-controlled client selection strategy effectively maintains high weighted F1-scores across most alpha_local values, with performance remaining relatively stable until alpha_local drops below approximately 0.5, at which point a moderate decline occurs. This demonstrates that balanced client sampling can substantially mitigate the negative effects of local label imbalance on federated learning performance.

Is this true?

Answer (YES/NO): NO